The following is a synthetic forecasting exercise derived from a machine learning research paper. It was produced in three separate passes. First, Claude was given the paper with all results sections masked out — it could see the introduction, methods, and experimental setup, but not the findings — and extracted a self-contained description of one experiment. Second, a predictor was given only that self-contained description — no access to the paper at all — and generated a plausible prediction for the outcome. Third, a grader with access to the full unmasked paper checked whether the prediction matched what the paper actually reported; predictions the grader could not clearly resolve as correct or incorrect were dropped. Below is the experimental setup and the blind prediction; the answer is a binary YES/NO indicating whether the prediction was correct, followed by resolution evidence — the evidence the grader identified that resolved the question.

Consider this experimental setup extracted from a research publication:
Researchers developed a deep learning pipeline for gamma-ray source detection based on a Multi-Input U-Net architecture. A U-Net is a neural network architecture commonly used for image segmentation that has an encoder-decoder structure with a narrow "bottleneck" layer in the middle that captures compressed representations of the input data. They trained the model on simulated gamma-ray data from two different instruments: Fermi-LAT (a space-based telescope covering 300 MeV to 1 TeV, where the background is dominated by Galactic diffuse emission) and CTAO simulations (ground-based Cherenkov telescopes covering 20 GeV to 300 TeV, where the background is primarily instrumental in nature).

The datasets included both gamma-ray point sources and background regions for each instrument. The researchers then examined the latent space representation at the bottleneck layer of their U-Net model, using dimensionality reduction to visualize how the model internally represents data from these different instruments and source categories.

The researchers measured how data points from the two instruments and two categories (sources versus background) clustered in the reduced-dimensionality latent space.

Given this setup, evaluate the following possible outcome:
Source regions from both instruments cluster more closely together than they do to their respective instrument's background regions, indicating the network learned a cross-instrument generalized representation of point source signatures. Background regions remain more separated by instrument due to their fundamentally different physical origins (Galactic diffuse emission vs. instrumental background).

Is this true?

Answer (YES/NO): NO